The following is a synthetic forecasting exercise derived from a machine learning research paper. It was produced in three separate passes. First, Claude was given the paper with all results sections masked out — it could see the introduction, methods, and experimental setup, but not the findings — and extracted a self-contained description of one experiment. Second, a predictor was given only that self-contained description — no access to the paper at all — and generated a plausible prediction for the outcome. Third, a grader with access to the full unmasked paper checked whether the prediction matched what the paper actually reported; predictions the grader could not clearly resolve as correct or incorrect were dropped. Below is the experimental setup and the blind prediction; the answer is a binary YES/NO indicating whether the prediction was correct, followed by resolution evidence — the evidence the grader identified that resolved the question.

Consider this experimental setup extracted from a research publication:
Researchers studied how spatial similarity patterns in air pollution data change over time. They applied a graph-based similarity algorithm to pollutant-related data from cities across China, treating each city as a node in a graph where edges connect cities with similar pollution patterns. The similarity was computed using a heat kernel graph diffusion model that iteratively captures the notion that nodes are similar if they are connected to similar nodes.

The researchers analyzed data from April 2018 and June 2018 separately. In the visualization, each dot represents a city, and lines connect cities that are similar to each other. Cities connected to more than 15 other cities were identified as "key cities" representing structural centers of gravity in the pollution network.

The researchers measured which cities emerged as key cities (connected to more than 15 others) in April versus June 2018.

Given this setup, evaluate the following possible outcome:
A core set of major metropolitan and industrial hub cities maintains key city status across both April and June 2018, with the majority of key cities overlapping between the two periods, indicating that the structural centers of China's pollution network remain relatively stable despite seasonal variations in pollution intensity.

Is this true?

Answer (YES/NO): NO